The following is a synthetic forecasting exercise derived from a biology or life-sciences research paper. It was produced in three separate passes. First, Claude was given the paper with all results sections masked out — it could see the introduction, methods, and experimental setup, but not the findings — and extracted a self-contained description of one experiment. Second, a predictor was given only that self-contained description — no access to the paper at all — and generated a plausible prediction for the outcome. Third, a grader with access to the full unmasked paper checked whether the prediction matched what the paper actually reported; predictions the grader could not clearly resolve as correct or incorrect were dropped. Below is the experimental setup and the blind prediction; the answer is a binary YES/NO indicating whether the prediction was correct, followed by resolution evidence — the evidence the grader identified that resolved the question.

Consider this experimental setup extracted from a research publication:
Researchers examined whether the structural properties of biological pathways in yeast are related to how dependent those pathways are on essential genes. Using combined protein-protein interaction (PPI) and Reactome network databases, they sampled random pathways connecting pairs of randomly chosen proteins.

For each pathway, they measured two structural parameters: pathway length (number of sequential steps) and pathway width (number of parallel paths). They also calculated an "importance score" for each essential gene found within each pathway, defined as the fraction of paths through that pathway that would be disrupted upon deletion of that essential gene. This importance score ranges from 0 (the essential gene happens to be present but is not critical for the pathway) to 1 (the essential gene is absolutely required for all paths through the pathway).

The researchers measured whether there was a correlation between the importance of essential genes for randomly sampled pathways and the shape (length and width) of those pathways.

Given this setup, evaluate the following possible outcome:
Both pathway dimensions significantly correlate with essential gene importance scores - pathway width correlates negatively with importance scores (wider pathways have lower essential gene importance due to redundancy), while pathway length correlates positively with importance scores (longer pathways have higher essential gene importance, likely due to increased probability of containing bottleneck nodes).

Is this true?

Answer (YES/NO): NO